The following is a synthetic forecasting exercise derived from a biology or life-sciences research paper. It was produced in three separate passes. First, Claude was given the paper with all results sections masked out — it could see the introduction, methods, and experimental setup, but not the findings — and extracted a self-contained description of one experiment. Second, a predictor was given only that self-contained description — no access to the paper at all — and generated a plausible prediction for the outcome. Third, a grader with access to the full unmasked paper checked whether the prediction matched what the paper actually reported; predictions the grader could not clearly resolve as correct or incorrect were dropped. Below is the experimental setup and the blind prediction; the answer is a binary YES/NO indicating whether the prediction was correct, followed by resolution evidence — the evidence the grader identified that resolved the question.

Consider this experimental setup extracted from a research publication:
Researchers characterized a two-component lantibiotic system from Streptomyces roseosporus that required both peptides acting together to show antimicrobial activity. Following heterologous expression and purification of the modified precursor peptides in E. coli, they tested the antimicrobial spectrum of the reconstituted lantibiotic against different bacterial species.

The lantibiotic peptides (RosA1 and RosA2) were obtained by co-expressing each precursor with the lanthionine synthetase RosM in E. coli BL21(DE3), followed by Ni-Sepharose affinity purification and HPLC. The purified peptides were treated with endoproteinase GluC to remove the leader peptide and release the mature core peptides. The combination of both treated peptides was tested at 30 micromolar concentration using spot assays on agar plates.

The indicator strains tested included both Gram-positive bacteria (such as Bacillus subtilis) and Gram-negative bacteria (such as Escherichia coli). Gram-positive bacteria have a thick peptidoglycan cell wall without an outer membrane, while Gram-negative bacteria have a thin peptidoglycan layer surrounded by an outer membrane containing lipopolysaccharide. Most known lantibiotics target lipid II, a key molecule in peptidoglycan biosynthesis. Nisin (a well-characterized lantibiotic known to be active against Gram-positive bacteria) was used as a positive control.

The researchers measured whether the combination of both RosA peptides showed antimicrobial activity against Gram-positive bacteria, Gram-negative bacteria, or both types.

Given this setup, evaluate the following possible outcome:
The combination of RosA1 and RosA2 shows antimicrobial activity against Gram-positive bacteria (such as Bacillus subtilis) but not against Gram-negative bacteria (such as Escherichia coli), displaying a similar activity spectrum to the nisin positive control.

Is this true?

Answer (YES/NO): YES